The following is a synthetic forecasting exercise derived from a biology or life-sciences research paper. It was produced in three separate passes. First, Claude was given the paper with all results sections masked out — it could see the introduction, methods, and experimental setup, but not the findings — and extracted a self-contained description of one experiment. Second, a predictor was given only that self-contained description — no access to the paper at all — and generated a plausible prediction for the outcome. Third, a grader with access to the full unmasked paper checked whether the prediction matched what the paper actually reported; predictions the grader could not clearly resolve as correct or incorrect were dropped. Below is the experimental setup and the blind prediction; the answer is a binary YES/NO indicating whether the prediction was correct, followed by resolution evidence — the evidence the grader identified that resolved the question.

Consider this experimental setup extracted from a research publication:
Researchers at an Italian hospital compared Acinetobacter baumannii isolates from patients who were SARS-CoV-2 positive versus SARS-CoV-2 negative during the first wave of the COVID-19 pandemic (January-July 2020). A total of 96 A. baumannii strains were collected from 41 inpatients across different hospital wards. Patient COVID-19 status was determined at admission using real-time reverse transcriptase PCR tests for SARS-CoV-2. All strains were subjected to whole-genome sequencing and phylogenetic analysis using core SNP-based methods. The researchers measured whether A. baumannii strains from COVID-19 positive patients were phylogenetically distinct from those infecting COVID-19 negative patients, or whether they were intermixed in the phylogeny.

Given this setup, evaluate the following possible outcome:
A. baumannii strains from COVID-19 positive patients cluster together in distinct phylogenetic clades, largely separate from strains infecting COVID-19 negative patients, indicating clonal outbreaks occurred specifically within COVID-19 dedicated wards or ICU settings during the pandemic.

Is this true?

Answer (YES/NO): NO